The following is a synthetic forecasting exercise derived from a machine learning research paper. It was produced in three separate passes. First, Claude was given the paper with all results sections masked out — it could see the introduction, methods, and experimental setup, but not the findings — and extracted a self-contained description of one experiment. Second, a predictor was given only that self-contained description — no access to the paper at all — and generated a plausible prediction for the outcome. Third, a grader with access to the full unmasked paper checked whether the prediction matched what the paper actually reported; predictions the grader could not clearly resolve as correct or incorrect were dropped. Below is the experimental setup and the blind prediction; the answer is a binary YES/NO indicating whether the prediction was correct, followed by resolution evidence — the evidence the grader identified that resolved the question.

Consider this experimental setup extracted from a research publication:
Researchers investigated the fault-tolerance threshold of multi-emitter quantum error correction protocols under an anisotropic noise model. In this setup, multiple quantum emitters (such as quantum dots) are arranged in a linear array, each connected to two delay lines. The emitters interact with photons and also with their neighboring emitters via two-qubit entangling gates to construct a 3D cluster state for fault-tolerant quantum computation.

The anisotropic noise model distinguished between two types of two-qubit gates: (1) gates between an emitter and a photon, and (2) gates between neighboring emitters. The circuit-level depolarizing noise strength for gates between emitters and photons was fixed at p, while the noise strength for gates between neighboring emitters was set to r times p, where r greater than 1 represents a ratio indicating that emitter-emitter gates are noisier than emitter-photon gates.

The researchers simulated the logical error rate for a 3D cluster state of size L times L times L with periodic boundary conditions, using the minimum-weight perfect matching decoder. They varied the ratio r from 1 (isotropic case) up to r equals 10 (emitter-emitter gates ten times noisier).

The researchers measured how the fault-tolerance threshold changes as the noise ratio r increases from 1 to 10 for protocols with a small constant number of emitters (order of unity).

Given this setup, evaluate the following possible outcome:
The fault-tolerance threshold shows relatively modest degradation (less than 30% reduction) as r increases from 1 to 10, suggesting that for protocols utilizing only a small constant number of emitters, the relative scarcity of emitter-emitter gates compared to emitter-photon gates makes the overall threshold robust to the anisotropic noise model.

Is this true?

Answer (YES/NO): YES